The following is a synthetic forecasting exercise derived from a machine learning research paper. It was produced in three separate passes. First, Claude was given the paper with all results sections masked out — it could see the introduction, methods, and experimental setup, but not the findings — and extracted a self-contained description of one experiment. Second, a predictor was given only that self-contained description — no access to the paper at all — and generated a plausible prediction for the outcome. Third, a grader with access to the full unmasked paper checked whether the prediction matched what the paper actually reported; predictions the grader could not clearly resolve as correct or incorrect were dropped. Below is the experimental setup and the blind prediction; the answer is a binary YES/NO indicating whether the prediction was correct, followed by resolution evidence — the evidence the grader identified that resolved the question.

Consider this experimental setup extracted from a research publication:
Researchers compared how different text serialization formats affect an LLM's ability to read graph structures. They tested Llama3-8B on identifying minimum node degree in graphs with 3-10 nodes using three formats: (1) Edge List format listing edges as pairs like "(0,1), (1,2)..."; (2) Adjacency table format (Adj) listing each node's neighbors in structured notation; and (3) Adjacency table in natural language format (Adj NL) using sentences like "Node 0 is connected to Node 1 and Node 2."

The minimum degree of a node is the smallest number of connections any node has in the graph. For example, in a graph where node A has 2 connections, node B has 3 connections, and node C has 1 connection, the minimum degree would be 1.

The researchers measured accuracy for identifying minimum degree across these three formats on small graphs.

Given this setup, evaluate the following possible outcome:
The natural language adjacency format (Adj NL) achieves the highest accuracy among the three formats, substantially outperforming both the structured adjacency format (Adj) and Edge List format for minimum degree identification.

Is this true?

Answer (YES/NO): YES